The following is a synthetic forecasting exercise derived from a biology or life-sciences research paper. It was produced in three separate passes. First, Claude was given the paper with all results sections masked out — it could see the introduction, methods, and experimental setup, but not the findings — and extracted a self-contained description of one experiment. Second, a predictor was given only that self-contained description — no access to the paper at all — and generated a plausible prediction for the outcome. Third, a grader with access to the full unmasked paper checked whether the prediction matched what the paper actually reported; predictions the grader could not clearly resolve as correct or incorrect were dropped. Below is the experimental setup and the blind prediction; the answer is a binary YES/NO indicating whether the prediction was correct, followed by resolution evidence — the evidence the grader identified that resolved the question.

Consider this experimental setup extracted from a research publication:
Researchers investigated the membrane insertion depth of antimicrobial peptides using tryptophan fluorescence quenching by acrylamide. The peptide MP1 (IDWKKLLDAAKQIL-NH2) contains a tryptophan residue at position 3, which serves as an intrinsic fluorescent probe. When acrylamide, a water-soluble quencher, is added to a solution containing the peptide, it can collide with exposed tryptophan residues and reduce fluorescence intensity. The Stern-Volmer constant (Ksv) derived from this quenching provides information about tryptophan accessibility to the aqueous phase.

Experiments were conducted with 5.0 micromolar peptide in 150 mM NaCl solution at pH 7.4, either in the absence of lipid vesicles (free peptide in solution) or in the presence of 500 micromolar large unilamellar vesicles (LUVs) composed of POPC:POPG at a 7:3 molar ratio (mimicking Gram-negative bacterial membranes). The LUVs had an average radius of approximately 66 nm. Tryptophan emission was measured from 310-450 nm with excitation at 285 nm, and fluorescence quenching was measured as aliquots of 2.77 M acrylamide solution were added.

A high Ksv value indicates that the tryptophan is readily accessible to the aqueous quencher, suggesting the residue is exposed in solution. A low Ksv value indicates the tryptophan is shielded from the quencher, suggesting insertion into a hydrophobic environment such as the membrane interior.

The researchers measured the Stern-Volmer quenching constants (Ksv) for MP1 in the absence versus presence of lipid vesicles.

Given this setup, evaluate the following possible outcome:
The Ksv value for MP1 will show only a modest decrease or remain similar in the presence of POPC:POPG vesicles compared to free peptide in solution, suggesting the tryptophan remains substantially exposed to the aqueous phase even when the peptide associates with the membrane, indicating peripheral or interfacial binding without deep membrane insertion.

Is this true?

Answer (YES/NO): NO